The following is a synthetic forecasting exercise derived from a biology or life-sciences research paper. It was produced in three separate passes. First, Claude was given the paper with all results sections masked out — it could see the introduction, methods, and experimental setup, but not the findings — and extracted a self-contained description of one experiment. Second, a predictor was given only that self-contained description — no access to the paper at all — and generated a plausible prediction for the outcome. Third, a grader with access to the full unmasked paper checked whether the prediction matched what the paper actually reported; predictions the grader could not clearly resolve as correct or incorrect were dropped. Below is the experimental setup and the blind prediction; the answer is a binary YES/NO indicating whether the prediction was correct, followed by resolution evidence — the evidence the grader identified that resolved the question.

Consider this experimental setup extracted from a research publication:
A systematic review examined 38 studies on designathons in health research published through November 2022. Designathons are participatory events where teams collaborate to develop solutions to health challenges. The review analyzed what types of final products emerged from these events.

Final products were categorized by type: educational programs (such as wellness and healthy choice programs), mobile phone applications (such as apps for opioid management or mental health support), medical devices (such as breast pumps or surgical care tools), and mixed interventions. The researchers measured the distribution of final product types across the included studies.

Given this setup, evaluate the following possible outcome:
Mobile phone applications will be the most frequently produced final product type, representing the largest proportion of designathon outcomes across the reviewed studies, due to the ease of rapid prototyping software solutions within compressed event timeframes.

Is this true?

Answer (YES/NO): NO